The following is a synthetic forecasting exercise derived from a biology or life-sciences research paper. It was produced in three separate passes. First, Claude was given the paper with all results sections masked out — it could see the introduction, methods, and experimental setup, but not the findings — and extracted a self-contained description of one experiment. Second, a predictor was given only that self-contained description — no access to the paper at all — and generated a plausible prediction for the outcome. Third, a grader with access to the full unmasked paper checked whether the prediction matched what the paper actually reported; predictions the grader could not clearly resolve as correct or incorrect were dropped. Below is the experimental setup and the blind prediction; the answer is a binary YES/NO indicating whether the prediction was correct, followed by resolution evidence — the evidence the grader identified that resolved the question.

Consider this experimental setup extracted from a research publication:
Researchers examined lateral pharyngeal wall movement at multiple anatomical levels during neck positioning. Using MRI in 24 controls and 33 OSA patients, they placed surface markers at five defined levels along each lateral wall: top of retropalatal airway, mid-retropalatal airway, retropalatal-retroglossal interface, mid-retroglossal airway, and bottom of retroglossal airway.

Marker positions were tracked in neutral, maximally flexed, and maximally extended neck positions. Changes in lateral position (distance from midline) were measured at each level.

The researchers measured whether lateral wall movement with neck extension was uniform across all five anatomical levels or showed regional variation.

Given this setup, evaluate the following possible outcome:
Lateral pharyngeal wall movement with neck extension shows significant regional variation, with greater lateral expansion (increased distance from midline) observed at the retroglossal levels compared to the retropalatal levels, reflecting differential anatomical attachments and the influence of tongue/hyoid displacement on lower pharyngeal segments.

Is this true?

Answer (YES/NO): NO